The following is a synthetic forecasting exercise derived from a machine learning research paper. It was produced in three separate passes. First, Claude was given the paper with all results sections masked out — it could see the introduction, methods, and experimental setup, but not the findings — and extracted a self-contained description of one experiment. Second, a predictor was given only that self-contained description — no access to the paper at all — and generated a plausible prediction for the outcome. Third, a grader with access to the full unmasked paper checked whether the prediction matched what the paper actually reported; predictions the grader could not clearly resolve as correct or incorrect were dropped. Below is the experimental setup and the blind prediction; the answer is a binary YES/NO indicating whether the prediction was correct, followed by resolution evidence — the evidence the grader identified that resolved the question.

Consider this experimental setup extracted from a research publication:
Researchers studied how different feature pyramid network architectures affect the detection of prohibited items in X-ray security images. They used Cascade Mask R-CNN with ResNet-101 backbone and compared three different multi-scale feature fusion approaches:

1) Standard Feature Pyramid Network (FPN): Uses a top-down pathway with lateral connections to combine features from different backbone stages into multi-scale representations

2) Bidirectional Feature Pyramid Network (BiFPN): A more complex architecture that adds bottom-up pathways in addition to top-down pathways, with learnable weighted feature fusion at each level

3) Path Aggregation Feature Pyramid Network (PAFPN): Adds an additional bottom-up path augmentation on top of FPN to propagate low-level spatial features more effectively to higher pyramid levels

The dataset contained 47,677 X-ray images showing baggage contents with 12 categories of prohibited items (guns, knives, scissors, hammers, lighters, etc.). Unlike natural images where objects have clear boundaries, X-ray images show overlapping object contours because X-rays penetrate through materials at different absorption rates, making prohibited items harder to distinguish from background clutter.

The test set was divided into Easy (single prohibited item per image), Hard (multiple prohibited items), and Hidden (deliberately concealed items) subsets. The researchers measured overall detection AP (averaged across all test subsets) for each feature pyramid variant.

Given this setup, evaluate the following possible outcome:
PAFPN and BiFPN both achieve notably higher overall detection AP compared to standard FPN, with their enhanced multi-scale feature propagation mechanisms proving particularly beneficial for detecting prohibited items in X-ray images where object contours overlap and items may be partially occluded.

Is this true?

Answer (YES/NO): NO